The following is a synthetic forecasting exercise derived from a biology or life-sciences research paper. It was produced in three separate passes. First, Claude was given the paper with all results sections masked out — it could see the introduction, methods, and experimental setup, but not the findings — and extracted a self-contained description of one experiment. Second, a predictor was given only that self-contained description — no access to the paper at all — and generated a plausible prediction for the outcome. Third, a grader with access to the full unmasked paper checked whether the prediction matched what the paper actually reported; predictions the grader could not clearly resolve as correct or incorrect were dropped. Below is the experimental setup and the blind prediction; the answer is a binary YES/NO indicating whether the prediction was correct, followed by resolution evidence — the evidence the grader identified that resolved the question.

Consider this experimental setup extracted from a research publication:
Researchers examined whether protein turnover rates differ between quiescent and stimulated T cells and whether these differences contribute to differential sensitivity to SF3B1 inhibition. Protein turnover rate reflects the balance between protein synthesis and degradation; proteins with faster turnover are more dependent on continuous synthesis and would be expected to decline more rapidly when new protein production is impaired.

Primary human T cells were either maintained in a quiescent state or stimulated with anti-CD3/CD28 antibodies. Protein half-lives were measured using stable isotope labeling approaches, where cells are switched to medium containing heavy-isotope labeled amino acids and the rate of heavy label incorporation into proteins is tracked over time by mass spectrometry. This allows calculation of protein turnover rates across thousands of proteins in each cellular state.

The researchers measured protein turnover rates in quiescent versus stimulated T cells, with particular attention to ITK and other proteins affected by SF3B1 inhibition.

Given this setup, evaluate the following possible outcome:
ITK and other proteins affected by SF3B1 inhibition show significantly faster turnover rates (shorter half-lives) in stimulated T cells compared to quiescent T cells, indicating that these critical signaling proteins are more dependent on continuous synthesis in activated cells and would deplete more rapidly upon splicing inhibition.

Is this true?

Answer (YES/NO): YES